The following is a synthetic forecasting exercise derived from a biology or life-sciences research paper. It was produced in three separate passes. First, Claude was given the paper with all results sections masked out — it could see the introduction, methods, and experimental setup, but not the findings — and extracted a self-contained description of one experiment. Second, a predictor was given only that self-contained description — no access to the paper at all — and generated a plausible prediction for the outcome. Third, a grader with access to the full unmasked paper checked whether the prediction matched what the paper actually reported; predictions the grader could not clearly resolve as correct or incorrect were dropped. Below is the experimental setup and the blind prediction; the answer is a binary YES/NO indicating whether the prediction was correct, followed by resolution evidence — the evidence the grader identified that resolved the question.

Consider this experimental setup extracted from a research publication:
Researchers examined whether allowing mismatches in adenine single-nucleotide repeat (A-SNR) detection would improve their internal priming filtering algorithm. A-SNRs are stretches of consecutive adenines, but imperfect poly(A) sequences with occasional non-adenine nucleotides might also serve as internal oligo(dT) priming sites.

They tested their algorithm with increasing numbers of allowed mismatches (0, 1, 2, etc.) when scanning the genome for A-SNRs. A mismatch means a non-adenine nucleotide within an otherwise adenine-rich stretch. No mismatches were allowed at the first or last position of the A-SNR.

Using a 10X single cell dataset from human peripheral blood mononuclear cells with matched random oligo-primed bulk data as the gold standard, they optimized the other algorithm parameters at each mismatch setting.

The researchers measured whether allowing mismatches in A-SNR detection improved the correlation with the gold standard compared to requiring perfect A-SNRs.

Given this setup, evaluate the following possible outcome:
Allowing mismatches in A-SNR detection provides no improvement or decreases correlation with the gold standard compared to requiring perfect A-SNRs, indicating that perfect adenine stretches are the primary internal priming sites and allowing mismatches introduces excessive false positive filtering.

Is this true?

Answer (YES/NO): NO